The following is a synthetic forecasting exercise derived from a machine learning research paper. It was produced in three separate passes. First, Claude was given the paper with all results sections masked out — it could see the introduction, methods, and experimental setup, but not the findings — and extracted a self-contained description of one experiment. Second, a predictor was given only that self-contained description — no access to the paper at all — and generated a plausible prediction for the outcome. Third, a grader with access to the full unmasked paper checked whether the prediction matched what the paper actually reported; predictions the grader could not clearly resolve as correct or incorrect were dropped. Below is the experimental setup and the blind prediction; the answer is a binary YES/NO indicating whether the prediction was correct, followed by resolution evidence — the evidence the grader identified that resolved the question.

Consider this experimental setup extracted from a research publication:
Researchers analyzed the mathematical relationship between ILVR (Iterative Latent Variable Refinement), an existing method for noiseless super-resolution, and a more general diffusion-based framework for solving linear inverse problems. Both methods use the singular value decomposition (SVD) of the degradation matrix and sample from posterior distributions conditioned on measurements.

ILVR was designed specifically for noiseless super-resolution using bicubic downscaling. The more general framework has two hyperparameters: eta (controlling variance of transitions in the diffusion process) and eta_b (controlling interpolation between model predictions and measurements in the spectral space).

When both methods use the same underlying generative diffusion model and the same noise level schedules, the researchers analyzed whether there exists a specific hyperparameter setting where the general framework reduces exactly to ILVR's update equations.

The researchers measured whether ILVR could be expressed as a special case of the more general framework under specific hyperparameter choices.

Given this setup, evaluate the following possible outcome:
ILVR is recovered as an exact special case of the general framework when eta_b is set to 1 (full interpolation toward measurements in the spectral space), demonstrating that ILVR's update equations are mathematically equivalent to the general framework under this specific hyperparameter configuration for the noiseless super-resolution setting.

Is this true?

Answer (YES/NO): NO